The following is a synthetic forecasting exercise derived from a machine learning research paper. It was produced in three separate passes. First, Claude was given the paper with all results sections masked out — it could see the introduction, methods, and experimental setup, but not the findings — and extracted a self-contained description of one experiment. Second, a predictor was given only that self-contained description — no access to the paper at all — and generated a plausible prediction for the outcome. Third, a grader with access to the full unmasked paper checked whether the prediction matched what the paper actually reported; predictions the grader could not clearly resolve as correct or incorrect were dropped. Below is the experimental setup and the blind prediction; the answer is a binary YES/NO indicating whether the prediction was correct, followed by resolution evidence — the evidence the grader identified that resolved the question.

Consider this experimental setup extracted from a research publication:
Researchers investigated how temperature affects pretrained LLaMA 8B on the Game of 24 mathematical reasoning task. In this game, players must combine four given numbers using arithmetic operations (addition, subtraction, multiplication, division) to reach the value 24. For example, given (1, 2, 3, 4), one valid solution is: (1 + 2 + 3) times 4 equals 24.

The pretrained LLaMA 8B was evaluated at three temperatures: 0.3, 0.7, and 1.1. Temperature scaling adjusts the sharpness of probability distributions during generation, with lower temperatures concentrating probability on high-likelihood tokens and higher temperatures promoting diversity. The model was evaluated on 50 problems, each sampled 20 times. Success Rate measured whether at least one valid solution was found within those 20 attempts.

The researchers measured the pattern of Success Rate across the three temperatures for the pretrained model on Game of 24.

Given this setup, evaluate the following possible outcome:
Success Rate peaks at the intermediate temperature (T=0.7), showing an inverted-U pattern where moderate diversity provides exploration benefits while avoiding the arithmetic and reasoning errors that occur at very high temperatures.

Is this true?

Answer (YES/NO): NO